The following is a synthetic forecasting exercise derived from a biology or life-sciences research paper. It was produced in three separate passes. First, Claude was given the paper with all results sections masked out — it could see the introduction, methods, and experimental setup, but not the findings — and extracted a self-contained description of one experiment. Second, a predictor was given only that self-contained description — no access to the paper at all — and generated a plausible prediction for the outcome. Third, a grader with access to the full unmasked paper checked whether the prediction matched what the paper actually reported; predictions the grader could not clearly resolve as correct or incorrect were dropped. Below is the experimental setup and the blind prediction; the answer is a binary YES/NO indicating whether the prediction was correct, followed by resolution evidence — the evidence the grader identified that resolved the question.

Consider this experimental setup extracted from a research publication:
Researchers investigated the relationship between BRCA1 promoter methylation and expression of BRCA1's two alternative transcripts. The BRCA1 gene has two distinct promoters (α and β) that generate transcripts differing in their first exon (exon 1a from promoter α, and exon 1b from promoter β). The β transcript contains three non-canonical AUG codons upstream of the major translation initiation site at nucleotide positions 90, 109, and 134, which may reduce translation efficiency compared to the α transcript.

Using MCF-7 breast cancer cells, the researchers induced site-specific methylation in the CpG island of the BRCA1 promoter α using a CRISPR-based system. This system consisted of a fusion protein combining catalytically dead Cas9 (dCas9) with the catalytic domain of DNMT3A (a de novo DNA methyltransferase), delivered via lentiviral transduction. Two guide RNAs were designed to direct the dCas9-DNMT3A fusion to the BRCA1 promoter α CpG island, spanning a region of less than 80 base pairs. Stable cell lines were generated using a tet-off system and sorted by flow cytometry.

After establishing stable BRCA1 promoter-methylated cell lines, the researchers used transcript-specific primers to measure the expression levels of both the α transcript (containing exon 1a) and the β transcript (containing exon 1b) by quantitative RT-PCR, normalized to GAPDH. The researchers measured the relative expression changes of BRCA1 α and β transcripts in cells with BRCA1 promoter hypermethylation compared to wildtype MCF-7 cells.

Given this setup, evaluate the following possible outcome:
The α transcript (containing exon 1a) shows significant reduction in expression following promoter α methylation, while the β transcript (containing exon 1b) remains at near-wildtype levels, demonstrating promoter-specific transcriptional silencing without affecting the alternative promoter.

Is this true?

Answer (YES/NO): NO